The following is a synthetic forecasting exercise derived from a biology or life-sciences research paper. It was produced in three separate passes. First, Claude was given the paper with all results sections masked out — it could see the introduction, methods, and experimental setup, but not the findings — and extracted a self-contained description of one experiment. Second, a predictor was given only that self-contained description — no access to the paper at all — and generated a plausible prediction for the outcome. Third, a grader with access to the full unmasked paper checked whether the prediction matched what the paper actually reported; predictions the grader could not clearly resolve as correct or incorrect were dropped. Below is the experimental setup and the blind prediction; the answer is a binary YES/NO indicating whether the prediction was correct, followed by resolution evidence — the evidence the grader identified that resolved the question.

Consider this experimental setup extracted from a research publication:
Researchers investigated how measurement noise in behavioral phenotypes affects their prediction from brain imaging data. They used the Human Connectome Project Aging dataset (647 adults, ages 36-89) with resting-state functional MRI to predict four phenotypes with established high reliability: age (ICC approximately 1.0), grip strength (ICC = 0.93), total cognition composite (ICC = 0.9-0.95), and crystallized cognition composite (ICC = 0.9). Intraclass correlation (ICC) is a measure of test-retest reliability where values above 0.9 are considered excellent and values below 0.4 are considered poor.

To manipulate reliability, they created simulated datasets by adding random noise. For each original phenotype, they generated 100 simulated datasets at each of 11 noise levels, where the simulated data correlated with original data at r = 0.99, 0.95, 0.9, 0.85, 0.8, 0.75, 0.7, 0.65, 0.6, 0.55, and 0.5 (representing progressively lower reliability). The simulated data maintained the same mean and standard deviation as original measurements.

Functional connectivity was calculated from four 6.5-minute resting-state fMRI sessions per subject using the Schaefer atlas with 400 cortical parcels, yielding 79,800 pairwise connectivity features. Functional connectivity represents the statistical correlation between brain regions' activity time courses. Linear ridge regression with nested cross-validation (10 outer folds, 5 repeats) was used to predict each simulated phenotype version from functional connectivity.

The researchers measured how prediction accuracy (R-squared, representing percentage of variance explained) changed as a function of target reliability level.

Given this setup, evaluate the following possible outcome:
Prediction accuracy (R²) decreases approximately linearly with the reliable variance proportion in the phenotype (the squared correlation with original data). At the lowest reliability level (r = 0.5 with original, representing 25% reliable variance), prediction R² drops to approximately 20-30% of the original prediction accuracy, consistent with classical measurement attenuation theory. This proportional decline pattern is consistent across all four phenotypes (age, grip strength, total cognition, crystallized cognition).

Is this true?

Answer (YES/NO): NO